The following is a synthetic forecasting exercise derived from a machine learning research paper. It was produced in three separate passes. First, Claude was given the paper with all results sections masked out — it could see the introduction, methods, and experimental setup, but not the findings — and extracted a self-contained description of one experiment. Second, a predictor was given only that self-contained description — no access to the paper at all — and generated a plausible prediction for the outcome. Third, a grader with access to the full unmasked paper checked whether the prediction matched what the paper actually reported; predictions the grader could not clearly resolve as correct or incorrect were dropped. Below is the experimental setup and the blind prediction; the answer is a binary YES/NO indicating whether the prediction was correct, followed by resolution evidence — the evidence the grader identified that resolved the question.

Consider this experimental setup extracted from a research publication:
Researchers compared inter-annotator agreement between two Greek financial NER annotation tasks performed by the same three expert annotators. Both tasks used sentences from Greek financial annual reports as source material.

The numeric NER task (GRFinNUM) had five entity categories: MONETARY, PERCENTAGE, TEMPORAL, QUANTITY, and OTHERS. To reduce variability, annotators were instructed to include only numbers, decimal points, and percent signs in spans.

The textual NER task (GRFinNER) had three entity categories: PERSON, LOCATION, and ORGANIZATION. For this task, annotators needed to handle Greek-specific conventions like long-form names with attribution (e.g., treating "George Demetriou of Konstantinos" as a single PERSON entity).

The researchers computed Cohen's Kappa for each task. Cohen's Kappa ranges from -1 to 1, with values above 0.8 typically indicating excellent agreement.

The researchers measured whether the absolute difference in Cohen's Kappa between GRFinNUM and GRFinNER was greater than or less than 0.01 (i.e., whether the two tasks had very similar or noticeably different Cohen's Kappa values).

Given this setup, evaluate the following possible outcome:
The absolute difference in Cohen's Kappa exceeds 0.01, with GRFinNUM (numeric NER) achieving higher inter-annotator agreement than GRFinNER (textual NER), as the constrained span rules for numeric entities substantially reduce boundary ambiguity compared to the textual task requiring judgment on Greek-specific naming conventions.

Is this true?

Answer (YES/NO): NO